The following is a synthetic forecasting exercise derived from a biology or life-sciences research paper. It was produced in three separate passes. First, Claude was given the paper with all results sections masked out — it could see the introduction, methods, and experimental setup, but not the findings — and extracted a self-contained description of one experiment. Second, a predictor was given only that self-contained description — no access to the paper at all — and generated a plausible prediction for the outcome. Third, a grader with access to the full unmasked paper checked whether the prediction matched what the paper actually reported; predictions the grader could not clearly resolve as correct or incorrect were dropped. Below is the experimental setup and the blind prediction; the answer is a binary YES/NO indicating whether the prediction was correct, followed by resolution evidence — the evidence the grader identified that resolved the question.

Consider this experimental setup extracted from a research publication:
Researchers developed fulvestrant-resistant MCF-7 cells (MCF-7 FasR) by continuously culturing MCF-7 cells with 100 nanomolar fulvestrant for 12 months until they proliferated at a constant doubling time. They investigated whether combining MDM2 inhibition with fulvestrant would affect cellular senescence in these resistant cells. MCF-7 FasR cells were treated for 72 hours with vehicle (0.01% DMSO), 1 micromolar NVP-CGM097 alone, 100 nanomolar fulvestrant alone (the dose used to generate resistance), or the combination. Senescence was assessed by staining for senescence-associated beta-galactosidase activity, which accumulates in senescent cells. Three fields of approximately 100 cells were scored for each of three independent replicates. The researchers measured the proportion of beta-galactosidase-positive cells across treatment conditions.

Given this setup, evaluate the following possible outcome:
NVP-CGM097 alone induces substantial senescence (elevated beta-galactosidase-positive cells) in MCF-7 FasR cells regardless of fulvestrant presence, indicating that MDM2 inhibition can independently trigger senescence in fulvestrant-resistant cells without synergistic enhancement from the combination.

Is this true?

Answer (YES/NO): NO